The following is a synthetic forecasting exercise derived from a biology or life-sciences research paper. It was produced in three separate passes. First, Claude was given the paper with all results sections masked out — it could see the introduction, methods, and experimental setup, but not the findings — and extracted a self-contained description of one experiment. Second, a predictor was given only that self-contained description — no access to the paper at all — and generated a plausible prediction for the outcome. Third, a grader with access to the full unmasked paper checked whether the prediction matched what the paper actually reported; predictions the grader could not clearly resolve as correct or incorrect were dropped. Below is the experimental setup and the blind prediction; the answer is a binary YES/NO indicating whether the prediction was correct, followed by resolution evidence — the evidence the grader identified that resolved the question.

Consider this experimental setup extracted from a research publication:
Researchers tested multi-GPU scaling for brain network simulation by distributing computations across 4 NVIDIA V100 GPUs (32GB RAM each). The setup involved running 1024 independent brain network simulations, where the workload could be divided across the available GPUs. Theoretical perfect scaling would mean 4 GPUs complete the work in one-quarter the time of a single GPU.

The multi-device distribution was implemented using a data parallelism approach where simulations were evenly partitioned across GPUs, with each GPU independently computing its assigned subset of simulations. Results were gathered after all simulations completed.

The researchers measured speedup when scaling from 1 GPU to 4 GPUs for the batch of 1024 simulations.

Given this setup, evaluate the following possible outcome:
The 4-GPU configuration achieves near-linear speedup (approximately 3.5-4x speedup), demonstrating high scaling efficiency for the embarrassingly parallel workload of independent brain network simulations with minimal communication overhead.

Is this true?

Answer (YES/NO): NO